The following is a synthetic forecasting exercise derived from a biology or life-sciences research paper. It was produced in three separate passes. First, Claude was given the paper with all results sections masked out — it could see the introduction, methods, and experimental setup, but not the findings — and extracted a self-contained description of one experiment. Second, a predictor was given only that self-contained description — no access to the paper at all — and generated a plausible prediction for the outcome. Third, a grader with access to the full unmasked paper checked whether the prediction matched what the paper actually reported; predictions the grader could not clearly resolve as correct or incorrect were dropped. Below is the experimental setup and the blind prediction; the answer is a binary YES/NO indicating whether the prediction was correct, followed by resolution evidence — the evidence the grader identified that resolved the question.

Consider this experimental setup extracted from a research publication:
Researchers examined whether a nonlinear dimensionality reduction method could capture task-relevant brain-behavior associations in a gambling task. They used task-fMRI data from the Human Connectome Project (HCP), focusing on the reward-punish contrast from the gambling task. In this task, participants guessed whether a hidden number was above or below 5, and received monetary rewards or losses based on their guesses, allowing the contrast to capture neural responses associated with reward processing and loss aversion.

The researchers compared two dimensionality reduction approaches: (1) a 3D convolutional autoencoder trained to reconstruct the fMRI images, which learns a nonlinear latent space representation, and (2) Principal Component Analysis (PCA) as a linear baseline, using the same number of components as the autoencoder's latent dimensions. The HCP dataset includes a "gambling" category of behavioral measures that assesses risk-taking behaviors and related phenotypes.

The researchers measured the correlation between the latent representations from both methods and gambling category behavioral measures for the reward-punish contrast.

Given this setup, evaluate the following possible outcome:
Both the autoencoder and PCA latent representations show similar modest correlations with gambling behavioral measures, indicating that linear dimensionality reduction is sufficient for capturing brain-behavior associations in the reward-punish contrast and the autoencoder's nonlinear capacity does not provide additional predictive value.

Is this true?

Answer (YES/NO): NO